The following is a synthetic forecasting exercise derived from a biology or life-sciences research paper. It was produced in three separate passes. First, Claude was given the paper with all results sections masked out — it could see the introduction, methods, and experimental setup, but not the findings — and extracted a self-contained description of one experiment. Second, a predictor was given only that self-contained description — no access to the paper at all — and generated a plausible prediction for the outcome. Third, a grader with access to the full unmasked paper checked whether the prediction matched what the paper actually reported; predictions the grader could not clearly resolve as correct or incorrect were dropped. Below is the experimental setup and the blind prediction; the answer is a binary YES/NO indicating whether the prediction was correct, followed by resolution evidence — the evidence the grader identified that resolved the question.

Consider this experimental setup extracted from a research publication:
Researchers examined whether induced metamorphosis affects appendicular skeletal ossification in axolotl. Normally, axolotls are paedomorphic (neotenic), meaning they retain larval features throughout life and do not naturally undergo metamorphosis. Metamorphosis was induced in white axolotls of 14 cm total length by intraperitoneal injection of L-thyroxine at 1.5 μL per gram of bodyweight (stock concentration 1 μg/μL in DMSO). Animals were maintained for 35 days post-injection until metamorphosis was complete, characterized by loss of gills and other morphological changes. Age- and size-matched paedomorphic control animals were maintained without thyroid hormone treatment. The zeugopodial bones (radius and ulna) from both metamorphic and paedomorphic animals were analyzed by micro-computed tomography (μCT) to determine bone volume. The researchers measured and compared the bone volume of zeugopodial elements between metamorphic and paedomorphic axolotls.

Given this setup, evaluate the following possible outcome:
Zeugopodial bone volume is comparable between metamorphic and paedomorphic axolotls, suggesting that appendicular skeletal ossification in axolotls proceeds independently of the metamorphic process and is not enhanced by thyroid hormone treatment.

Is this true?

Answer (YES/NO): NO